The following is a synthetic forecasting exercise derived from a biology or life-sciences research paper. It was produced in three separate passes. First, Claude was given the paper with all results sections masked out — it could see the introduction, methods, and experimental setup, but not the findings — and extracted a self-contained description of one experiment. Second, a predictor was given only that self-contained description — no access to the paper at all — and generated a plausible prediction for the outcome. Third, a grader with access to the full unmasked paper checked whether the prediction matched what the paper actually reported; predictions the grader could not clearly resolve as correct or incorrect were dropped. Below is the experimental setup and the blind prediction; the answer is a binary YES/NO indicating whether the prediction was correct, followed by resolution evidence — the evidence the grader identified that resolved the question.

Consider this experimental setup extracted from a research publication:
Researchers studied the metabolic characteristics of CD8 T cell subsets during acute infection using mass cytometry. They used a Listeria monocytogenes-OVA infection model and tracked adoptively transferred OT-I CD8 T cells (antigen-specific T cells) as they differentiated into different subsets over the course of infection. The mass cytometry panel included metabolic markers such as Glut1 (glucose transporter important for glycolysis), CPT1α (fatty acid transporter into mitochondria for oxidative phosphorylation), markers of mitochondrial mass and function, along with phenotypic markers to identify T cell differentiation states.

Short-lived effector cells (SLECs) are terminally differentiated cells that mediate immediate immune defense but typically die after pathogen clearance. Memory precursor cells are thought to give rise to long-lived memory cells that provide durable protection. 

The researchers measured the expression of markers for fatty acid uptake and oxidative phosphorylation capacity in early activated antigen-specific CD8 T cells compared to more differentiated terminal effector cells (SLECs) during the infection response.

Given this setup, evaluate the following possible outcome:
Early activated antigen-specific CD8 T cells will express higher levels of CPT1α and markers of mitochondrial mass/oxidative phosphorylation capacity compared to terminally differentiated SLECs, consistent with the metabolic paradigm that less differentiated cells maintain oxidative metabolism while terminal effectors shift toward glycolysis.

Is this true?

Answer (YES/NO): NO